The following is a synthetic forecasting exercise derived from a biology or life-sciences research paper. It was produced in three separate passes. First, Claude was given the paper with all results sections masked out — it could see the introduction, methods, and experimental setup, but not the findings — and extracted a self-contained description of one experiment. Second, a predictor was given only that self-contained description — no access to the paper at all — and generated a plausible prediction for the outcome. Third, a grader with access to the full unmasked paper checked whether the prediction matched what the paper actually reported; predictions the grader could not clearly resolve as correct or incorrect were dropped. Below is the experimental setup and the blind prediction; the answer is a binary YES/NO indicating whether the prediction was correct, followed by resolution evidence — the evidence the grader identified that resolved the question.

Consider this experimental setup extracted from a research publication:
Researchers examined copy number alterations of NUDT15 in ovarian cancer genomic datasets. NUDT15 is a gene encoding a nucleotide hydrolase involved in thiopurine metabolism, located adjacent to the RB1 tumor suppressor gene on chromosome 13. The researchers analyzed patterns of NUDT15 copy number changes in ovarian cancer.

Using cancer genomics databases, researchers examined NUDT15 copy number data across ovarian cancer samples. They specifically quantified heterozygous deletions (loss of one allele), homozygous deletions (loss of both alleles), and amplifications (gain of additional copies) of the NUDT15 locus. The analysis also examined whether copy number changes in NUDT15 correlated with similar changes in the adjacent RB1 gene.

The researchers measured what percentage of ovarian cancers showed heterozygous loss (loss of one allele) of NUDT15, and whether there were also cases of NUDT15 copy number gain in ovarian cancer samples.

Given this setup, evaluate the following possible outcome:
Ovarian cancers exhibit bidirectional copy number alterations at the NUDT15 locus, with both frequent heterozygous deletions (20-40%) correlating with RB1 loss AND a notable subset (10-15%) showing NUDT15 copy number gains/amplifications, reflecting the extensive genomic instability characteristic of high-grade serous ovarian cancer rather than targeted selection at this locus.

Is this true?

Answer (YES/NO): NO